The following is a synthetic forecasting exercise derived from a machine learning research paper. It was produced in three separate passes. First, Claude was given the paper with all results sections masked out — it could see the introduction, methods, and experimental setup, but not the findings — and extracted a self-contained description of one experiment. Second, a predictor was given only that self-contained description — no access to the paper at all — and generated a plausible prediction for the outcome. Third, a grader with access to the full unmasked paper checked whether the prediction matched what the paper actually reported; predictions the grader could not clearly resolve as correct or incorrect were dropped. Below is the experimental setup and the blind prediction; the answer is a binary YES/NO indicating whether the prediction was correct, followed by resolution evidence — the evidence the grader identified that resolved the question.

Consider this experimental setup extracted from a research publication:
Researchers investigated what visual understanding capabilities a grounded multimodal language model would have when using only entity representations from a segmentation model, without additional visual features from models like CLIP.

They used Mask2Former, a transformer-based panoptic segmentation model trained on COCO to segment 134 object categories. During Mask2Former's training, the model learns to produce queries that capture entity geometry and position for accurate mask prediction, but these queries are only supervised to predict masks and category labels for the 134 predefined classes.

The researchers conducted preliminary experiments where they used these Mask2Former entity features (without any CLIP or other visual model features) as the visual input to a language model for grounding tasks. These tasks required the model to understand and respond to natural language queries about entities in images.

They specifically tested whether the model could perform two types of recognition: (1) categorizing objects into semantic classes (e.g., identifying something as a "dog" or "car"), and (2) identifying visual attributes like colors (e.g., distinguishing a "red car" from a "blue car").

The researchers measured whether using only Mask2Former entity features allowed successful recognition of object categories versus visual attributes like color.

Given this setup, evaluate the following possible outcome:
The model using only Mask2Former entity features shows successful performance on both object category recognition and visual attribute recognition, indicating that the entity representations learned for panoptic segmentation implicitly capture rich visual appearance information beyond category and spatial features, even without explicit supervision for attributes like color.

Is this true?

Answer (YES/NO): NO